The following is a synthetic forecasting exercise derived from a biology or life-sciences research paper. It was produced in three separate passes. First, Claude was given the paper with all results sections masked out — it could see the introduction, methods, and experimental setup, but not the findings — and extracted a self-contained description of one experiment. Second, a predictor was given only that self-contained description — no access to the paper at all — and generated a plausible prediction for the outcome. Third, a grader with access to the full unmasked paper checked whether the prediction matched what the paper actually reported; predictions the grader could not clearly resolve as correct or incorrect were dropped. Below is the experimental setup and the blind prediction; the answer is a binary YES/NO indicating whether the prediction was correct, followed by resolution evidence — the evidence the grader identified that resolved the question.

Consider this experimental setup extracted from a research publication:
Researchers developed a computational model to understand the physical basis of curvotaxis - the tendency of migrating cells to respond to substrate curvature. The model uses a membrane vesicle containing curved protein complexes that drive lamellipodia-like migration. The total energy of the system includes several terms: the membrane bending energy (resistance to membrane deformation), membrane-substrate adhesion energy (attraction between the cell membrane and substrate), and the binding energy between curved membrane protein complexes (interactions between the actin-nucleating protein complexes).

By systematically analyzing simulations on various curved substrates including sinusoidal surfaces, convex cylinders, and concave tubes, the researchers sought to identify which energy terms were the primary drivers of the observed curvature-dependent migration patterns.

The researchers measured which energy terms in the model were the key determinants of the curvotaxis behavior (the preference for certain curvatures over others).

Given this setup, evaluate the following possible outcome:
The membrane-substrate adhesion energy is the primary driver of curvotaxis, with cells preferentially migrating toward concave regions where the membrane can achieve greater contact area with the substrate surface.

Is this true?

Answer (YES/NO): NO